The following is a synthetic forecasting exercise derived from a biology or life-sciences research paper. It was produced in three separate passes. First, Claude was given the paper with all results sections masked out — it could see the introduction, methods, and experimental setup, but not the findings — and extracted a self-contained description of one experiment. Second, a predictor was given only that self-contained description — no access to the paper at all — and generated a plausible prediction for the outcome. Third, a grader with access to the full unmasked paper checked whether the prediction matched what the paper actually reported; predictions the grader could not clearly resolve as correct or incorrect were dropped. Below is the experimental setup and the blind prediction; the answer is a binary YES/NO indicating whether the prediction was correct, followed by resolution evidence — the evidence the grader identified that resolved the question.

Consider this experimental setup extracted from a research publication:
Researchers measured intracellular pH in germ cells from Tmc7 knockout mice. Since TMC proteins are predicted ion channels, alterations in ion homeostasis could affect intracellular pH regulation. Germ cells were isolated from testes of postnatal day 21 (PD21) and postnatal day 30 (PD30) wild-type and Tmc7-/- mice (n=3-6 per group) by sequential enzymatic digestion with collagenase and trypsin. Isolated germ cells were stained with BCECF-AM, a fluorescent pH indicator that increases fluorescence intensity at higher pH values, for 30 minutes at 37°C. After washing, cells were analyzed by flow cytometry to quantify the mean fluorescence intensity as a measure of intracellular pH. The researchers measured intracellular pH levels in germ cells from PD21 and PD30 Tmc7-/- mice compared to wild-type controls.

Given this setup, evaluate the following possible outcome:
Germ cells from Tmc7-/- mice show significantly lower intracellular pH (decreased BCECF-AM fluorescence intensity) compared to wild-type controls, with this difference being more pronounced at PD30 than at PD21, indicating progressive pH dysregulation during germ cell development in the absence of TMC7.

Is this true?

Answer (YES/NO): NO